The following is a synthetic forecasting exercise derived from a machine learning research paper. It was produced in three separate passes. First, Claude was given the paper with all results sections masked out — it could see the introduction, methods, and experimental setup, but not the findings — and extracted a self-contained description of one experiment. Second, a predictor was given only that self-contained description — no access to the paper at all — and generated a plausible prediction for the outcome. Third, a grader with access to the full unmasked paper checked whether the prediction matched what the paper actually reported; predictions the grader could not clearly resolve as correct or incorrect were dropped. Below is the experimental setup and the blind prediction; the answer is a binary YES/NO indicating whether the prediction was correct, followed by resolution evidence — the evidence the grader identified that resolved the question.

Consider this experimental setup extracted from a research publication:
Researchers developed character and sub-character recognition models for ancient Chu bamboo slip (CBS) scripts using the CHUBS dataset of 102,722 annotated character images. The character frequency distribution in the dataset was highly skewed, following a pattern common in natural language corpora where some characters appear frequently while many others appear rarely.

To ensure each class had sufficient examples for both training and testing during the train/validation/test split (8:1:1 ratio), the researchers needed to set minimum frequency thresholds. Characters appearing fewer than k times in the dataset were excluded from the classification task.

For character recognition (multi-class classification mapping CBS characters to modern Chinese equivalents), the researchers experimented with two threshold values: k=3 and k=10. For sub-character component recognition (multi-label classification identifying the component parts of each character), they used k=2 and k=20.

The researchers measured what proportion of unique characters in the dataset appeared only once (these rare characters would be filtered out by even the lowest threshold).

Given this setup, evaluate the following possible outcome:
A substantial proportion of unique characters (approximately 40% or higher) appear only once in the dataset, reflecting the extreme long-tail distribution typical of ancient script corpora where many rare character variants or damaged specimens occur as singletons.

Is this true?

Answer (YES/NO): YES